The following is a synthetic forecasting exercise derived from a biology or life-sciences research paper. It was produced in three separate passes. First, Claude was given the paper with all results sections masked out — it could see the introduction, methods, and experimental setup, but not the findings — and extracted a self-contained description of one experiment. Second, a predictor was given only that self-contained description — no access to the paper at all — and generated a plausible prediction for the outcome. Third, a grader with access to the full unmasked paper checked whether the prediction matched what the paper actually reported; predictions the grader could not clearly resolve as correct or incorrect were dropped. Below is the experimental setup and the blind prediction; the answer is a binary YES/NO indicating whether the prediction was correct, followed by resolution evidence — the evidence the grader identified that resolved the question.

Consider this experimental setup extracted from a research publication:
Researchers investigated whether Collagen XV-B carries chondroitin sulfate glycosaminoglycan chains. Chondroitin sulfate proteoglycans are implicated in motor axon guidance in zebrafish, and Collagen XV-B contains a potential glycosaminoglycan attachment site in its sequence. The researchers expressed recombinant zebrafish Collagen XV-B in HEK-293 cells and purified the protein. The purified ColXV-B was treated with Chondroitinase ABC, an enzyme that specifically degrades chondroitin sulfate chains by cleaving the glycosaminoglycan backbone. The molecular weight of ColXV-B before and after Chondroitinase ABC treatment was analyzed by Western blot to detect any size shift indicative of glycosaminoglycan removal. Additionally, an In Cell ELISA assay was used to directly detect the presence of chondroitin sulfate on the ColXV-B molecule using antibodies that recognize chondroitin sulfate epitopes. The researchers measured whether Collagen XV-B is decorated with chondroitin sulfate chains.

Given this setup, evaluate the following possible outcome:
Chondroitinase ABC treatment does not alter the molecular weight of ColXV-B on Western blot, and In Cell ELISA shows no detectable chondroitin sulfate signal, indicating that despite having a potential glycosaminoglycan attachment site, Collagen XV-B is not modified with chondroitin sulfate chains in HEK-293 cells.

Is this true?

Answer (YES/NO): NO